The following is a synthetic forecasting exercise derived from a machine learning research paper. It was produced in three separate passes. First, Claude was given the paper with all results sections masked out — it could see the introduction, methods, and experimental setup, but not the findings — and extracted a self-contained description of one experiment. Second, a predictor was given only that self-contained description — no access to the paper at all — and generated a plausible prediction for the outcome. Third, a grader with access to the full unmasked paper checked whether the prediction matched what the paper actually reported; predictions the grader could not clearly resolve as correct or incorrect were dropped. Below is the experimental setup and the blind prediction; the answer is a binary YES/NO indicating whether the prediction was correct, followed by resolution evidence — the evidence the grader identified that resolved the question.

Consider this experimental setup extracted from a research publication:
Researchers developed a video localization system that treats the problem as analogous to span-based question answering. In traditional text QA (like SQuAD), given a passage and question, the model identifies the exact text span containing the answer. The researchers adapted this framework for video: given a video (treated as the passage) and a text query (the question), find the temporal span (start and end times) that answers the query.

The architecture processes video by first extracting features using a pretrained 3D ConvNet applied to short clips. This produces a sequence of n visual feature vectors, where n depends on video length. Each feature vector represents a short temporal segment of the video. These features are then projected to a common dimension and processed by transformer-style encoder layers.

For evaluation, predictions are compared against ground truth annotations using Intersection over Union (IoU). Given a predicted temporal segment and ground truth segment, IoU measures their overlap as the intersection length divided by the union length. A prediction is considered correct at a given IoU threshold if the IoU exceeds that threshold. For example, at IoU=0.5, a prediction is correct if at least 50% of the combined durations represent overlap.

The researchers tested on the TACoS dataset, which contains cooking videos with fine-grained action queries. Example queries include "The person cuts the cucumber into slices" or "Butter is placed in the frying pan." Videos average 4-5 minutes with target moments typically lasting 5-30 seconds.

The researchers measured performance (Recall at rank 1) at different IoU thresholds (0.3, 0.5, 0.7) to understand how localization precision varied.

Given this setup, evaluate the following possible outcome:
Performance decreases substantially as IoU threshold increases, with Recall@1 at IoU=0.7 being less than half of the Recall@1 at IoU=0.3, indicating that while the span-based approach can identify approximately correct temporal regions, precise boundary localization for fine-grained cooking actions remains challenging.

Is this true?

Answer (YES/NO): NO